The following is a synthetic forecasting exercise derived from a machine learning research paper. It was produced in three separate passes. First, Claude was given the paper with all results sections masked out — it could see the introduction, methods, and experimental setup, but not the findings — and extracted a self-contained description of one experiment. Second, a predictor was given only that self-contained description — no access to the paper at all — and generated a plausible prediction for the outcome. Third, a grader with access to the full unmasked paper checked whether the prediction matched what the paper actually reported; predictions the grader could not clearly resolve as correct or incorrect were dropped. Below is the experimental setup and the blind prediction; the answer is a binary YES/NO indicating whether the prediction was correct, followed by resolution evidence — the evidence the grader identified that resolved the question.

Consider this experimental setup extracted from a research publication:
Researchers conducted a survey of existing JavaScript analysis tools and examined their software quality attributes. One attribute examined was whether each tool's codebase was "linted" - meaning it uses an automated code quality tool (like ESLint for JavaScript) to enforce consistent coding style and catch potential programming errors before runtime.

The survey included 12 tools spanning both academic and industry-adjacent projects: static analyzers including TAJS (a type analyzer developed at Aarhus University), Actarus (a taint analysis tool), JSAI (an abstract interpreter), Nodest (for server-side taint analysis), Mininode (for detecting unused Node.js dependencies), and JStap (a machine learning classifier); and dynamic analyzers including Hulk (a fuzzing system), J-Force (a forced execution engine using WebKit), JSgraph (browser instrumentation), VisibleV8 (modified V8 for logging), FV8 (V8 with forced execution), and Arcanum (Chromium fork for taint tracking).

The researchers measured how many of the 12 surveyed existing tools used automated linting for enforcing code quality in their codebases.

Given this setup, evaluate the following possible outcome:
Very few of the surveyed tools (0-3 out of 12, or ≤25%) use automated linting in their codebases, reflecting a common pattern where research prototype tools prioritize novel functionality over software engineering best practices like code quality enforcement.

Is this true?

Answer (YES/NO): YES